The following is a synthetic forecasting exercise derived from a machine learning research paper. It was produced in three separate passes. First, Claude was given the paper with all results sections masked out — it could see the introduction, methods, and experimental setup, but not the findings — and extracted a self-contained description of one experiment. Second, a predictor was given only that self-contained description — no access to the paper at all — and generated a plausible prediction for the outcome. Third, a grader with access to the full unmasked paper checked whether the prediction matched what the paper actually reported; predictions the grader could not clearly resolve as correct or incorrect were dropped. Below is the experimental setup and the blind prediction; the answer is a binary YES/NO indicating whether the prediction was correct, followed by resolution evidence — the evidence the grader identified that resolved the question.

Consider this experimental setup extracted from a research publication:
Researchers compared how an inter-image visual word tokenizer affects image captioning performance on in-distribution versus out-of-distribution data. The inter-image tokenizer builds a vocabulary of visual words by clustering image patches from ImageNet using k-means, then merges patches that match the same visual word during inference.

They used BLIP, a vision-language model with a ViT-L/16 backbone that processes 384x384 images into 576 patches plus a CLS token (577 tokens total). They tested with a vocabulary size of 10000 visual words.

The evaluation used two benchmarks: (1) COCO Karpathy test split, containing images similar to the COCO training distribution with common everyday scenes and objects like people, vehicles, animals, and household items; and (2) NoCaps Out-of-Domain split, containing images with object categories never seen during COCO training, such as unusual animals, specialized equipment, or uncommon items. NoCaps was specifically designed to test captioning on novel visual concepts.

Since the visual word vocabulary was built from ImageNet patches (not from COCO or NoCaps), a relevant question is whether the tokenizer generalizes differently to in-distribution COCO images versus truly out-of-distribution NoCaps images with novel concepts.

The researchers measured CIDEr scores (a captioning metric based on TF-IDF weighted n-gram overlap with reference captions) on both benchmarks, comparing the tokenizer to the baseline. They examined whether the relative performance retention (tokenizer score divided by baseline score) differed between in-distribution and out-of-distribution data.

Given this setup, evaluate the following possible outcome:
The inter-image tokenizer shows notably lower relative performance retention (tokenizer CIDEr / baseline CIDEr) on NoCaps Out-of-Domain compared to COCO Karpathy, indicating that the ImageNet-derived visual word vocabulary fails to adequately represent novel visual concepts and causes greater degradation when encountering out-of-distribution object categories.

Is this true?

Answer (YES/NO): NO